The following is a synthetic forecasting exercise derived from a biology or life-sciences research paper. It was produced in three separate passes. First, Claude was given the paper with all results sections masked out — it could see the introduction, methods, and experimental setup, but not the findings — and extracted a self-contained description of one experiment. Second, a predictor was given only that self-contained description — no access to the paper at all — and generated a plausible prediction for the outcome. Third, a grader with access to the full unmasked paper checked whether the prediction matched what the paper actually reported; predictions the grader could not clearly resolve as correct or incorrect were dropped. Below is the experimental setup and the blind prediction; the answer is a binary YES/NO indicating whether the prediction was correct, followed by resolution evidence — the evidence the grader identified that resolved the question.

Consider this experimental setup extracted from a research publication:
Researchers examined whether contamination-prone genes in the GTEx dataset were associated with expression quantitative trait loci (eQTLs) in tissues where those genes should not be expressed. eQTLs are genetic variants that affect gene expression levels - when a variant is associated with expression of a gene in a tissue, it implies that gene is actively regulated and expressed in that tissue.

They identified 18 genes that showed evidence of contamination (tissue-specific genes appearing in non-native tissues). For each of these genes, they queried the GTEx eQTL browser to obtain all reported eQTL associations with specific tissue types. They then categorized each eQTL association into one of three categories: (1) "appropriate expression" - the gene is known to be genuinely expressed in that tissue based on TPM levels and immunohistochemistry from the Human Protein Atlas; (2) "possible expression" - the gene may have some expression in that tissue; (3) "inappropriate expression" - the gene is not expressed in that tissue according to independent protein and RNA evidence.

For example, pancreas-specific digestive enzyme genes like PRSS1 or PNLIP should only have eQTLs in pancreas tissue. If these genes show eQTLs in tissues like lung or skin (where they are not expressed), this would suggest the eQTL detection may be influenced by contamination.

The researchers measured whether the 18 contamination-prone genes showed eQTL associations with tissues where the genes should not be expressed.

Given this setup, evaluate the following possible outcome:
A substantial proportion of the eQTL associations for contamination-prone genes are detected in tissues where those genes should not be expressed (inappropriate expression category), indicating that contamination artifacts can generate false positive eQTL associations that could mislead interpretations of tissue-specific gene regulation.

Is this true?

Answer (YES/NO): YES